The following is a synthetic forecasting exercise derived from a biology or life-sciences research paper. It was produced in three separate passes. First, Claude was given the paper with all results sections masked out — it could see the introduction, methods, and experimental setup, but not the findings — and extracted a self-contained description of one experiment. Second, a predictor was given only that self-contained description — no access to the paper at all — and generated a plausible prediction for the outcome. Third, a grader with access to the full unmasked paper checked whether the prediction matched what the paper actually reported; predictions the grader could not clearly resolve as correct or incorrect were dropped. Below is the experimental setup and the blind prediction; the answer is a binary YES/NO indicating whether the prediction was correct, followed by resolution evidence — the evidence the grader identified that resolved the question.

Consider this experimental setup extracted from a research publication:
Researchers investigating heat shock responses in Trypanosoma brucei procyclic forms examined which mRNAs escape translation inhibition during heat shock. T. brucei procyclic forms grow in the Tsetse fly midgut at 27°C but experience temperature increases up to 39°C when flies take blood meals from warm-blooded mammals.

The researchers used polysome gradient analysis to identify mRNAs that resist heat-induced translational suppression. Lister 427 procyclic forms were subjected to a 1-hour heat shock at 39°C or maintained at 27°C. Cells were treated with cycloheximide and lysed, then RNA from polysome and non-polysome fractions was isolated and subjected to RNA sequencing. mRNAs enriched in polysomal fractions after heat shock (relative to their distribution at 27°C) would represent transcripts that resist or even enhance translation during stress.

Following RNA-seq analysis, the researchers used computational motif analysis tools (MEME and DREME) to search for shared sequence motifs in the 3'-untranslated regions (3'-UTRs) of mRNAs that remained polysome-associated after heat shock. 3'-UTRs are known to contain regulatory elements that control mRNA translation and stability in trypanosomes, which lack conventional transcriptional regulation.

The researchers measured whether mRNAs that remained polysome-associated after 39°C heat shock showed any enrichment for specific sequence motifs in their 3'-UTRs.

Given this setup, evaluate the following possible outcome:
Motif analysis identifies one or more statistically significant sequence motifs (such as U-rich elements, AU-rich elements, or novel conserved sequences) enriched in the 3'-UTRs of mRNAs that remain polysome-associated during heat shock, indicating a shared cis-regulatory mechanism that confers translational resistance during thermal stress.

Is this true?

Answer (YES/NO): NO